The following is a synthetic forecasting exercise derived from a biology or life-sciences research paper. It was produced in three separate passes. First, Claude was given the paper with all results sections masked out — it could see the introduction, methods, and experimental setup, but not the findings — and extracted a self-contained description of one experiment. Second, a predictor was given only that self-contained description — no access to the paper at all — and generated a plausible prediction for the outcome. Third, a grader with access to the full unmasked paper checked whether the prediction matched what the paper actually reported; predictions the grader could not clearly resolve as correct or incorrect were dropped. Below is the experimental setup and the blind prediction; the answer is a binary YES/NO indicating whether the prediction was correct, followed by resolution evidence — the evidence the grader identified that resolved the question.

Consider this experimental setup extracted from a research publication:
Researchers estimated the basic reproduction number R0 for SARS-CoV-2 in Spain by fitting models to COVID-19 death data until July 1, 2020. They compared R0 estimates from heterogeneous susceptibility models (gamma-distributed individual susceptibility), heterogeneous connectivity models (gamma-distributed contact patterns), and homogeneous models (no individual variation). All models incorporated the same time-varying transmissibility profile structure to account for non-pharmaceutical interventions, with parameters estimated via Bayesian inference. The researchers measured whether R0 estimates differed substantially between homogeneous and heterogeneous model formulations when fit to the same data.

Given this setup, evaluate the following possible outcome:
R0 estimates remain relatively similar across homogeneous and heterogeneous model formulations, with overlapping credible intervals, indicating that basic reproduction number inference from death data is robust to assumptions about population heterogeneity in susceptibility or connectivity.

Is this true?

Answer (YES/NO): YES